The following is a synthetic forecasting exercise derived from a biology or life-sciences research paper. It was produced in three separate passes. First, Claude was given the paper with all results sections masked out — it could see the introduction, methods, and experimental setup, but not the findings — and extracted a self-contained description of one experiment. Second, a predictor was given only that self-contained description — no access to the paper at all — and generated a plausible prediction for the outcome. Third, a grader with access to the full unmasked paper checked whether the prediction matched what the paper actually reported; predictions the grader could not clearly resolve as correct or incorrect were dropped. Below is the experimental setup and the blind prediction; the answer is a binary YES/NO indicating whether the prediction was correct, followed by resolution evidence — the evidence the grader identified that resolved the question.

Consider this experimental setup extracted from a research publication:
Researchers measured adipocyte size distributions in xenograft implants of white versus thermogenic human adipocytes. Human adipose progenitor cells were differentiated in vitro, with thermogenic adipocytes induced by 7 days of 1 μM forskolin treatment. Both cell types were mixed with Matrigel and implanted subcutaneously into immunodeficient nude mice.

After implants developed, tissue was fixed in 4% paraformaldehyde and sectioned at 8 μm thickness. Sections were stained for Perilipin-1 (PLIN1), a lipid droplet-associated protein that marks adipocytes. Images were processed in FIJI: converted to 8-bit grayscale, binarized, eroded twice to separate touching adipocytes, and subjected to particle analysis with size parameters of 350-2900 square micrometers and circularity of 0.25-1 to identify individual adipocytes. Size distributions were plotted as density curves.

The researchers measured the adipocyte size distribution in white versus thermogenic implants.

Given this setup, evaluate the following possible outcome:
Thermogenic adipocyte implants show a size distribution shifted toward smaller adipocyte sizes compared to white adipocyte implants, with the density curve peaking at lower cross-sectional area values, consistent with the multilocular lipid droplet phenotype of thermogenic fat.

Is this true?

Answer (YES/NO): YES